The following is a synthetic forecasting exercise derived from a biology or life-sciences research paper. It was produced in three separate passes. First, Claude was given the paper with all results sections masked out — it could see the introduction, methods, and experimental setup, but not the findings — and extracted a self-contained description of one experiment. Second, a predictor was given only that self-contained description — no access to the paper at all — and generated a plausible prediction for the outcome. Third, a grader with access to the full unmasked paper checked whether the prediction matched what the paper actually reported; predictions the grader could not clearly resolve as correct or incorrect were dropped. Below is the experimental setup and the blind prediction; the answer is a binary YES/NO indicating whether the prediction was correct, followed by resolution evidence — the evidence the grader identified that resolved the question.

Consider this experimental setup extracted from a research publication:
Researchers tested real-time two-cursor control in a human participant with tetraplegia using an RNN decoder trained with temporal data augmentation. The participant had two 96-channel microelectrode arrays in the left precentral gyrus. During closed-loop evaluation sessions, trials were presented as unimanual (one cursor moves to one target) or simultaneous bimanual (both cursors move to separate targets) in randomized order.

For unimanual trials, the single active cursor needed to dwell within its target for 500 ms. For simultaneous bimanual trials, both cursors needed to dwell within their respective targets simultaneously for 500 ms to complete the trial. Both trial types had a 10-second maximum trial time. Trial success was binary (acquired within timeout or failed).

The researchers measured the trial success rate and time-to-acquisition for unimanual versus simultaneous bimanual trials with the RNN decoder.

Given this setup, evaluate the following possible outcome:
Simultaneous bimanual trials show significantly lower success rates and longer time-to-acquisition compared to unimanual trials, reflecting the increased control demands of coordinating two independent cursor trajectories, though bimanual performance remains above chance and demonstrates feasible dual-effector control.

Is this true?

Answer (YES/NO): NO